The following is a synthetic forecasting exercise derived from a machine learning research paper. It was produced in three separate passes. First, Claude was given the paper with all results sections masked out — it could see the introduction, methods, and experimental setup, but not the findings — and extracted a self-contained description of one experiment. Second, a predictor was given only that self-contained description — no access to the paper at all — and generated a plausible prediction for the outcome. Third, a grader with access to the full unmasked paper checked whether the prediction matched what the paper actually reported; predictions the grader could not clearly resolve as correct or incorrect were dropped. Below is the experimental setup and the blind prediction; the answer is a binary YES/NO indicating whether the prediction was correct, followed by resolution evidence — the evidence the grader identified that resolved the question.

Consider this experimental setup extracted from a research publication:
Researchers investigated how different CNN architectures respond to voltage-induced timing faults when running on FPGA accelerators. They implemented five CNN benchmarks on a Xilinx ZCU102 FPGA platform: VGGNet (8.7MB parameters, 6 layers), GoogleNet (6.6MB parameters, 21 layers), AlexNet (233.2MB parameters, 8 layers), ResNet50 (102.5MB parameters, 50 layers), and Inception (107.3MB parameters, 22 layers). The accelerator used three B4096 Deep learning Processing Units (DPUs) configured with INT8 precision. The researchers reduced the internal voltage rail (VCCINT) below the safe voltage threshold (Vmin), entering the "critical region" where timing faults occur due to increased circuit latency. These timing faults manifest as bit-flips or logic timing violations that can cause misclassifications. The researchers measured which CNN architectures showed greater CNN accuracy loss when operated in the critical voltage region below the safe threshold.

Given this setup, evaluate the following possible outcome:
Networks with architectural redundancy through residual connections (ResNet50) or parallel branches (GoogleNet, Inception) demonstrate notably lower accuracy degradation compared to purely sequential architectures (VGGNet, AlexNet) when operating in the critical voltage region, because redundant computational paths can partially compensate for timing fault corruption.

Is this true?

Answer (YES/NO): NO